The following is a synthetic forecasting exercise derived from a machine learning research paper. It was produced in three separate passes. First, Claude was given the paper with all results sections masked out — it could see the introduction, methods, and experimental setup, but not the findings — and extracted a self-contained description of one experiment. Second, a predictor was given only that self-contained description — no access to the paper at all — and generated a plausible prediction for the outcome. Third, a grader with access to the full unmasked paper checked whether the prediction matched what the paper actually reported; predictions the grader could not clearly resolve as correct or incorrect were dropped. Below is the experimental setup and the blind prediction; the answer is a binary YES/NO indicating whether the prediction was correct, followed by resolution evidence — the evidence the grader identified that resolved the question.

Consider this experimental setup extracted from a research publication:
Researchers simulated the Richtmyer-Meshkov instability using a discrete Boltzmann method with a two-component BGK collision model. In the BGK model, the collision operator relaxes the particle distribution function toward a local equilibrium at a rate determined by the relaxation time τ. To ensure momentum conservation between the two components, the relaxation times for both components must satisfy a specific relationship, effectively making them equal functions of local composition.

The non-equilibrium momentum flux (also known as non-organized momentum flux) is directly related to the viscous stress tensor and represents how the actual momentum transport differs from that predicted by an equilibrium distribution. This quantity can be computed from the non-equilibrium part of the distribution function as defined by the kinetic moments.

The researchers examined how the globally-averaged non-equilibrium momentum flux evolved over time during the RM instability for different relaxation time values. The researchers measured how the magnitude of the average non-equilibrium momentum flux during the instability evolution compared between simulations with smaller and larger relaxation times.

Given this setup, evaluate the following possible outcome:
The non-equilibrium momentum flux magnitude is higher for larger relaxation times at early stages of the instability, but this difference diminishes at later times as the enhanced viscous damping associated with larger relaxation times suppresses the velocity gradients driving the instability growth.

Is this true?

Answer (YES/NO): NO